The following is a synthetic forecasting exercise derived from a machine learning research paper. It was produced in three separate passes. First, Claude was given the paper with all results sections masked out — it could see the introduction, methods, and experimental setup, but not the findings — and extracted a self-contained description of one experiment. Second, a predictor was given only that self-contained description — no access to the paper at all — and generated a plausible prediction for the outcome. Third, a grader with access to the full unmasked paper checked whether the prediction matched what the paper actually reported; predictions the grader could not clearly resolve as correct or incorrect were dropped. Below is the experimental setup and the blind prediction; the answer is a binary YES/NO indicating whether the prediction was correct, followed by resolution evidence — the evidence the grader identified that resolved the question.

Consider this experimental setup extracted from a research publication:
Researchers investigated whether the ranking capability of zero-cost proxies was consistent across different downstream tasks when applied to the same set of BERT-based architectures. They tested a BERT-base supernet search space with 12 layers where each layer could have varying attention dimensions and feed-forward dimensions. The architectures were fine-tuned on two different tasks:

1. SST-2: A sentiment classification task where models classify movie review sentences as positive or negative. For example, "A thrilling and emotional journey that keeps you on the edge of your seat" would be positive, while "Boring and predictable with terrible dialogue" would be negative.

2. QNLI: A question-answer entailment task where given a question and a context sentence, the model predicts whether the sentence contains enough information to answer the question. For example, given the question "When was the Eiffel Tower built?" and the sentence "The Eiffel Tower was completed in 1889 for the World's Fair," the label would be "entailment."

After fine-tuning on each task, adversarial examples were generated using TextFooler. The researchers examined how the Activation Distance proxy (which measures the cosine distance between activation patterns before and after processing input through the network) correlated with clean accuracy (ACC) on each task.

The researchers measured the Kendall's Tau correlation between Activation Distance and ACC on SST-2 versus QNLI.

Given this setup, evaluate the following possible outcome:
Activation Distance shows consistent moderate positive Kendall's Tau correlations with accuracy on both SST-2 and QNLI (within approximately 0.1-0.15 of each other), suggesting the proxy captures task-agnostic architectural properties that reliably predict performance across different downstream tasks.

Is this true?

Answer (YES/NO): NO